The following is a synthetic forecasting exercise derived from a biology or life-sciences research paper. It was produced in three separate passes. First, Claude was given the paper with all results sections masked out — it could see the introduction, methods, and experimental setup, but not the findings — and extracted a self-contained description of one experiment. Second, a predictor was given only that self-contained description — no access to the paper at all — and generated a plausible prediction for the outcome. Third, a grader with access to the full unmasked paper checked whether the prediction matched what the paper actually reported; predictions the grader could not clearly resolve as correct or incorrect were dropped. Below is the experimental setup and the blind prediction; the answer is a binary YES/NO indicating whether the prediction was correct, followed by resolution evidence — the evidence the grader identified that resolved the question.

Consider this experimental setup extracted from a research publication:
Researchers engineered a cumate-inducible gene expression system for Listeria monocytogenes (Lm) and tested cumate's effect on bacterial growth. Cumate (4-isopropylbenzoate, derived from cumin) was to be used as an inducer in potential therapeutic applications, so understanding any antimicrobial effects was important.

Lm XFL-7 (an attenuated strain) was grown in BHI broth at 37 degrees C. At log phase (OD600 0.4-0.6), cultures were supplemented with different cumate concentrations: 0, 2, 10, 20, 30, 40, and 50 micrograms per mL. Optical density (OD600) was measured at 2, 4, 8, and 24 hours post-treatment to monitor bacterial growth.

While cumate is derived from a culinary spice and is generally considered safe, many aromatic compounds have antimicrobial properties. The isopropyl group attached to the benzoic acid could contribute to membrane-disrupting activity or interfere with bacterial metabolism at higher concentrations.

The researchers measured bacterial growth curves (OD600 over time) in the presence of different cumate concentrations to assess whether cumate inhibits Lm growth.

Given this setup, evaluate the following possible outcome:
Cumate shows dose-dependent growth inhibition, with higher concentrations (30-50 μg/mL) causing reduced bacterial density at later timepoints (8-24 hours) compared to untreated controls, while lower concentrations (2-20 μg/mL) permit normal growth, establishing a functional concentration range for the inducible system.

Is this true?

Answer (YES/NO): NO